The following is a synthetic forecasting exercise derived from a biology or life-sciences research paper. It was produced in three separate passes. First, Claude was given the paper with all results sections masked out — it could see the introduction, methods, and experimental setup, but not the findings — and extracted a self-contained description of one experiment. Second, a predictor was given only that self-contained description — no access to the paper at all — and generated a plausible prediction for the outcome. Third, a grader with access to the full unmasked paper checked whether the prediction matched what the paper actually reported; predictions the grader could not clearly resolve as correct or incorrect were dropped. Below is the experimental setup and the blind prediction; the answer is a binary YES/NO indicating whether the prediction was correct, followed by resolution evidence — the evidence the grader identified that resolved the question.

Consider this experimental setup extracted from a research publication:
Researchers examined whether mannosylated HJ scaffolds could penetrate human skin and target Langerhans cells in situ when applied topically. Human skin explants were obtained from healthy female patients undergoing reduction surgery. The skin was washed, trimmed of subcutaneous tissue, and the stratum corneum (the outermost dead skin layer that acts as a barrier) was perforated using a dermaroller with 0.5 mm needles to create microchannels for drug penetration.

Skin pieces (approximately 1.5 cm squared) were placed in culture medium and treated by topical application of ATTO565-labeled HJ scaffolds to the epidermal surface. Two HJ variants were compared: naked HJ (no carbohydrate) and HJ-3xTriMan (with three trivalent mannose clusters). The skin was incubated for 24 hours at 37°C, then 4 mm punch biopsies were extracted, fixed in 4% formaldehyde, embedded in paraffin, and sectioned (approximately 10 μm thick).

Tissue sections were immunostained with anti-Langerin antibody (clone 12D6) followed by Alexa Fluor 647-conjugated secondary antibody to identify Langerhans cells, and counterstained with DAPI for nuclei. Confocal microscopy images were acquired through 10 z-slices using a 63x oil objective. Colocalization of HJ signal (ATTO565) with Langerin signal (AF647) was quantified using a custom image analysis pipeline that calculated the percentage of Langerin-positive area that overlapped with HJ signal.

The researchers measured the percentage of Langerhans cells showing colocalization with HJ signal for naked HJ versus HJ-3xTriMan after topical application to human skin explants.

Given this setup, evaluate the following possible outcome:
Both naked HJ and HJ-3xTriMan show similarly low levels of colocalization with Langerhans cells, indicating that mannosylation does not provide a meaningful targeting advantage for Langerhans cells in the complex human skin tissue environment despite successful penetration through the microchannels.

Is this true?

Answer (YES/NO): NO